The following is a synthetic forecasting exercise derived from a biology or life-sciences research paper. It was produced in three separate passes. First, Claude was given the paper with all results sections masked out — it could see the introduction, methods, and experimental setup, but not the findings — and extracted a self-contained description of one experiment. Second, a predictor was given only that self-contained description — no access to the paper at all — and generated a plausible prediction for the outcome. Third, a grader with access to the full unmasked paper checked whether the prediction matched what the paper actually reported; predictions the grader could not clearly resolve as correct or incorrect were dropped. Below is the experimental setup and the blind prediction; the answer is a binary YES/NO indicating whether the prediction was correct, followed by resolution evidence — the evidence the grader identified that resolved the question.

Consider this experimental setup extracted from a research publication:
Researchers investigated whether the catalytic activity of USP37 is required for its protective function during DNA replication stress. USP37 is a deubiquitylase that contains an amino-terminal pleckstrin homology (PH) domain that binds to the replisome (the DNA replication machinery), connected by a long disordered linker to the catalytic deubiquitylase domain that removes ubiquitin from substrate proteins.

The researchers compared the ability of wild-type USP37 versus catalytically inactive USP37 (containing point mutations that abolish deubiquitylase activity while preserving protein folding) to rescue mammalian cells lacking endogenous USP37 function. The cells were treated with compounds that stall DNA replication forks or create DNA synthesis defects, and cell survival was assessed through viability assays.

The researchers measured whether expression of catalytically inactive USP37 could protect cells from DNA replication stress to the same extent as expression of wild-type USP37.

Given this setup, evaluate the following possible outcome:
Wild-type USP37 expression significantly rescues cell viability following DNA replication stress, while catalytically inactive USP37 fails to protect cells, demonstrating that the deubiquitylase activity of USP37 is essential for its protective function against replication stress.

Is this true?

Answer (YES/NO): YES